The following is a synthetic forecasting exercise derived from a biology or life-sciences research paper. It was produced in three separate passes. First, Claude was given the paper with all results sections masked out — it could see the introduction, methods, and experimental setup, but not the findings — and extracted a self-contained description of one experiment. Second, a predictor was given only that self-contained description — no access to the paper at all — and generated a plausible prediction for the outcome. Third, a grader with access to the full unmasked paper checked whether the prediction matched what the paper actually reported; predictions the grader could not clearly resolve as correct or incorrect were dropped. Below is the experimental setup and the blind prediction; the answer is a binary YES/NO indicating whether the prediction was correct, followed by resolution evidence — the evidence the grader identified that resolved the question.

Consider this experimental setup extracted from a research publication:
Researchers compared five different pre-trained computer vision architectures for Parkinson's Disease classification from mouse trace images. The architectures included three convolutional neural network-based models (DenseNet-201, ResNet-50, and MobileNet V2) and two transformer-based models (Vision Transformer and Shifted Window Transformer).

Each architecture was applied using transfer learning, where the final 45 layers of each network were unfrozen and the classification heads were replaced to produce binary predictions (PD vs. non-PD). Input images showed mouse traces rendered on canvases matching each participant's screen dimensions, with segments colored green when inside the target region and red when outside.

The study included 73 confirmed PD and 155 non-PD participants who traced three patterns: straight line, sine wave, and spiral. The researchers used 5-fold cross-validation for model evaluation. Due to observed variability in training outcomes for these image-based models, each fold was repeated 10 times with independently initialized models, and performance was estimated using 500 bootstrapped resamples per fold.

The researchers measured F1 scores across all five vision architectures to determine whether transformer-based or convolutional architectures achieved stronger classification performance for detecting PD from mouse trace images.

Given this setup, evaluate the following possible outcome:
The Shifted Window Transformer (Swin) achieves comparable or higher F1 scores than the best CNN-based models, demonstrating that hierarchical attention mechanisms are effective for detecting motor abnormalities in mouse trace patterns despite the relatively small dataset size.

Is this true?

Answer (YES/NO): NO